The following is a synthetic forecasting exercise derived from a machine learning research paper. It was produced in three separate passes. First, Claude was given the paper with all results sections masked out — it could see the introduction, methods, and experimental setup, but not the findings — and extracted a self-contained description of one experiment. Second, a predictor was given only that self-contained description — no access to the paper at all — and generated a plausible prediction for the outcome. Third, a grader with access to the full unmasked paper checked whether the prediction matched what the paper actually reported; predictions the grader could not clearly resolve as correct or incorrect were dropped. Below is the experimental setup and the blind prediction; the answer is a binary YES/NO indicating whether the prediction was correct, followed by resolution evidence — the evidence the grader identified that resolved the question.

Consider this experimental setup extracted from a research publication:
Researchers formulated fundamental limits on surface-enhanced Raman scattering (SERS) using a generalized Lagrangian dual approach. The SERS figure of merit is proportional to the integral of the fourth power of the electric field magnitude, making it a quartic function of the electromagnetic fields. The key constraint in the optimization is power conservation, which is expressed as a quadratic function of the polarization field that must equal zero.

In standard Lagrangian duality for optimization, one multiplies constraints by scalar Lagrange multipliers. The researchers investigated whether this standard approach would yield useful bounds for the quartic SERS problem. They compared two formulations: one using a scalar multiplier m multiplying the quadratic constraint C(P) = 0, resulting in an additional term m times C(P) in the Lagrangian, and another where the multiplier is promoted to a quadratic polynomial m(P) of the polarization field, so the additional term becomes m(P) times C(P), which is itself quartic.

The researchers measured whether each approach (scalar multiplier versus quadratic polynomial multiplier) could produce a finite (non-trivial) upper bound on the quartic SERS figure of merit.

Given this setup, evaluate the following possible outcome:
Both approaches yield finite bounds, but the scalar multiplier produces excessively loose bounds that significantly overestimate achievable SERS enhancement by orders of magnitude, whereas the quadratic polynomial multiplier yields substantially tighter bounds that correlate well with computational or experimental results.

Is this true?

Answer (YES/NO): NO